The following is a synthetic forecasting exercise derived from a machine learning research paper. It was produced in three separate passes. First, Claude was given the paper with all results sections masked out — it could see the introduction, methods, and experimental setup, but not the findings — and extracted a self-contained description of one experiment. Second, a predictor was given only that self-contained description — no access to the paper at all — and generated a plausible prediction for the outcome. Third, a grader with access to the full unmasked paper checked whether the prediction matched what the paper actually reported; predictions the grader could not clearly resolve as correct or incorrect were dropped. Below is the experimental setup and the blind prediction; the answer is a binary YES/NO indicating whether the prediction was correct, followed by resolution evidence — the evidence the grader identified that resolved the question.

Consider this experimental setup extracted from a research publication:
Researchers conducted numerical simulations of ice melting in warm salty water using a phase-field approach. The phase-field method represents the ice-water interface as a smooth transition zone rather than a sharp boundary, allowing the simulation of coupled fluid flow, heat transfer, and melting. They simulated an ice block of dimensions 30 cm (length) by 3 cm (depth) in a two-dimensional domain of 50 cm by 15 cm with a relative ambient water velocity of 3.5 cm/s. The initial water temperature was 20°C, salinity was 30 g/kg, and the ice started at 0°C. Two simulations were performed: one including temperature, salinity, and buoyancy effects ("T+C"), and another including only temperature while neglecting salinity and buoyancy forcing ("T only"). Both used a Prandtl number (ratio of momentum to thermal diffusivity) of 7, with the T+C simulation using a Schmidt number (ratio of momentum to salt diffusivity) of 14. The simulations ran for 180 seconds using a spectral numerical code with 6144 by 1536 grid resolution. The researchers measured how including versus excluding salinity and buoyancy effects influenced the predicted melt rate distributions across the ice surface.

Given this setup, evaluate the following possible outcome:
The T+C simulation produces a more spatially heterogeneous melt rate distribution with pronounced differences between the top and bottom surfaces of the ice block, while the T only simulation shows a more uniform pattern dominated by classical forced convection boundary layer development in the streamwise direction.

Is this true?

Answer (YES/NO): NO